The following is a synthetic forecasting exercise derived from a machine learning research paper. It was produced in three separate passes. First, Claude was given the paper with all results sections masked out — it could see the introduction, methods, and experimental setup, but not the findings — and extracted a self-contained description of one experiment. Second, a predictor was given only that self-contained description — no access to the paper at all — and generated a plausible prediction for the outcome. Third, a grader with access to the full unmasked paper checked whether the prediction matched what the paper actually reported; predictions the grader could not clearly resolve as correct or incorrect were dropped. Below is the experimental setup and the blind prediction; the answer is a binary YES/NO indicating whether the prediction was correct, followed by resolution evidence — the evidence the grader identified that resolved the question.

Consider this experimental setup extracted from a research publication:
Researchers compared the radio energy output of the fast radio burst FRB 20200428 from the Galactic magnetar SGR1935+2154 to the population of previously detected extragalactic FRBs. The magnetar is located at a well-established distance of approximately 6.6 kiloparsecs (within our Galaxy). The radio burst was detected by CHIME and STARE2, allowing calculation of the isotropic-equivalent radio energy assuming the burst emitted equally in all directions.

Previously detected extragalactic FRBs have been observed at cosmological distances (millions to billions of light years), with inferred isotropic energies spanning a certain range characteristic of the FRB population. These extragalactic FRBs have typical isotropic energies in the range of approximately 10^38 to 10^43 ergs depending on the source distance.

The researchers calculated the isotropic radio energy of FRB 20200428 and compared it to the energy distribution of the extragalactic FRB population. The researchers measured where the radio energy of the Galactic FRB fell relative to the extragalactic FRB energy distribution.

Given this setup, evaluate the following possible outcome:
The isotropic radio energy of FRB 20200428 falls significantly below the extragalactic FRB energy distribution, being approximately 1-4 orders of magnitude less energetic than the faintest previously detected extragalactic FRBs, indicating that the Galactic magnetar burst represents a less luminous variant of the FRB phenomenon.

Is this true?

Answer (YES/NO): NO